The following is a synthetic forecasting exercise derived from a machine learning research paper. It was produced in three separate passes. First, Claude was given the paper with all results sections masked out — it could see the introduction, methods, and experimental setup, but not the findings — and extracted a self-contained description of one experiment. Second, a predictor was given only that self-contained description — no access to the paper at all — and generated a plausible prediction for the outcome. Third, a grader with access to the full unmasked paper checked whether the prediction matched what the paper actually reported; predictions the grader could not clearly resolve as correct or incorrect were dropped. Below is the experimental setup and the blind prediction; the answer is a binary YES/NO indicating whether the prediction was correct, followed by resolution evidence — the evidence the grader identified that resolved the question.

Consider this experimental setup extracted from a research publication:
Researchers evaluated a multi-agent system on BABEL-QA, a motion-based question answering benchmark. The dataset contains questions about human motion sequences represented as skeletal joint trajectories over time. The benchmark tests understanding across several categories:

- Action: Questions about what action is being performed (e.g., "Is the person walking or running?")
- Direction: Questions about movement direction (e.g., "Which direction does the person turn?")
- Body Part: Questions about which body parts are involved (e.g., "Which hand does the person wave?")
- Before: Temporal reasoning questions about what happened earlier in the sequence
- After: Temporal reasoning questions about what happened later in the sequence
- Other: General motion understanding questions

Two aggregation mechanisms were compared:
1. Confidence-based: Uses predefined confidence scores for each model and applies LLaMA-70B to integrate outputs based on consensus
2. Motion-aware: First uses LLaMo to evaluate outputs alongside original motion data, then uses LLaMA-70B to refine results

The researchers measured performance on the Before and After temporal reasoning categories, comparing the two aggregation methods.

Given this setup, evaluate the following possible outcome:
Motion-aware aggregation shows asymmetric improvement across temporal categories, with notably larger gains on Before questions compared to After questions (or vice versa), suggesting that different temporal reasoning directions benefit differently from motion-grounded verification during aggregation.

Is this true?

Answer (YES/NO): YES